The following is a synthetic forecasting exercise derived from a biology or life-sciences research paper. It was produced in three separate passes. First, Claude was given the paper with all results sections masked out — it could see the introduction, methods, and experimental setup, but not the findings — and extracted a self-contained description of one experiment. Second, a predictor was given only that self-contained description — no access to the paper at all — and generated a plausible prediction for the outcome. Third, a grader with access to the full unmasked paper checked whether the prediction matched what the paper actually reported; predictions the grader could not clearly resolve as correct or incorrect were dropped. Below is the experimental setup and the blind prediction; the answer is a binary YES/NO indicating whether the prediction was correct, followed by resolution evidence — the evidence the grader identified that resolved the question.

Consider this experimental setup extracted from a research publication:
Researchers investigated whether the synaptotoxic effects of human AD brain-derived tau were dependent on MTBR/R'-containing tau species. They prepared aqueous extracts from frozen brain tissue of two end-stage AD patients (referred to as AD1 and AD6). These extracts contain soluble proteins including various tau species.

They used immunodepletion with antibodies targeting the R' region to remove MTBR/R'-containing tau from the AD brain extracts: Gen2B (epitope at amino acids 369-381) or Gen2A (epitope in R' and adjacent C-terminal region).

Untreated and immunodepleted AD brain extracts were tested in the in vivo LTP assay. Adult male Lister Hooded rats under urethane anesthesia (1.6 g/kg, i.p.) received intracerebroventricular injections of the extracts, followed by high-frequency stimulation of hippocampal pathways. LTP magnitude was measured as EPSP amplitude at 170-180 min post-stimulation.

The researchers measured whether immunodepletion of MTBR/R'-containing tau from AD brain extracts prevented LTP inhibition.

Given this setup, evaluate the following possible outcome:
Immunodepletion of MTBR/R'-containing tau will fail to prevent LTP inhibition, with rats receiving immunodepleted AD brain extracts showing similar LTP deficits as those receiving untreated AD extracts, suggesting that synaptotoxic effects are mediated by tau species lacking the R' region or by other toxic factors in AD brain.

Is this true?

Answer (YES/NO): NO